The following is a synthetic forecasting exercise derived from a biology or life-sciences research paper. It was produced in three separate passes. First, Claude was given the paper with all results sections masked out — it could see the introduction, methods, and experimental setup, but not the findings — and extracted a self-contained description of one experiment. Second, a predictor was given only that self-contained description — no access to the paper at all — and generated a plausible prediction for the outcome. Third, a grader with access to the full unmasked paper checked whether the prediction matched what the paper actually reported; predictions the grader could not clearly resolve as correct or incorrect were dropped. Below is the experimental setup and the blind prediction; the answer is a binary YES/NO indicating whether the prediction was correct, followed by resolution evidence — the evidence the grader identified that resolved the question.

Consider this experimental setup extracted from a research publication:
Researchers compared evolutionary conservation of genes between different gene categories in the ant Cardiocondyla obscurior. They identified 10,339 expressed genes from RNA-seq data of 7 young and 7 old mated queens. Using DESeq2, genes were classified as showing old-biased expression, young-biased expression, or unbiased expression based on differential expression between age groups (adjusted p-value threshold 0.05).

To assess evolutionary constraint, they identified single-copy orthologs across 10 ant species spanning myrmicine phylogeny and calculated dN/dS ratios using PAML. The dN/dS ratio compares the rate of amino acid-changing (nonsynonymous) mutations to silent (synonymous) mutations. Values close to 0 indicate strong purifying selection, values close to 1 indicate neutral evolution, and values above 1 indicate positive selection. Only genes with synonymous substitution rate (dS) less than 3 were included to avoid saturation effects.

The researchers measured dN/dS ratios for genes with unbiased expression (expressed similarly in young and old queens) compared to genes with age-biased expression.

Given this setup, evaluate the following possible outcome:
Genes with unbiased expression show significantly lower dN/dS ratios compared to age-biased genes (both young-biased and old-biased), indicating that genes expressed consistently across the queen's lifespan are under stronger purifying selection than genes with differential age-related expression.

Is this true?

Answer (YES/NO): NO